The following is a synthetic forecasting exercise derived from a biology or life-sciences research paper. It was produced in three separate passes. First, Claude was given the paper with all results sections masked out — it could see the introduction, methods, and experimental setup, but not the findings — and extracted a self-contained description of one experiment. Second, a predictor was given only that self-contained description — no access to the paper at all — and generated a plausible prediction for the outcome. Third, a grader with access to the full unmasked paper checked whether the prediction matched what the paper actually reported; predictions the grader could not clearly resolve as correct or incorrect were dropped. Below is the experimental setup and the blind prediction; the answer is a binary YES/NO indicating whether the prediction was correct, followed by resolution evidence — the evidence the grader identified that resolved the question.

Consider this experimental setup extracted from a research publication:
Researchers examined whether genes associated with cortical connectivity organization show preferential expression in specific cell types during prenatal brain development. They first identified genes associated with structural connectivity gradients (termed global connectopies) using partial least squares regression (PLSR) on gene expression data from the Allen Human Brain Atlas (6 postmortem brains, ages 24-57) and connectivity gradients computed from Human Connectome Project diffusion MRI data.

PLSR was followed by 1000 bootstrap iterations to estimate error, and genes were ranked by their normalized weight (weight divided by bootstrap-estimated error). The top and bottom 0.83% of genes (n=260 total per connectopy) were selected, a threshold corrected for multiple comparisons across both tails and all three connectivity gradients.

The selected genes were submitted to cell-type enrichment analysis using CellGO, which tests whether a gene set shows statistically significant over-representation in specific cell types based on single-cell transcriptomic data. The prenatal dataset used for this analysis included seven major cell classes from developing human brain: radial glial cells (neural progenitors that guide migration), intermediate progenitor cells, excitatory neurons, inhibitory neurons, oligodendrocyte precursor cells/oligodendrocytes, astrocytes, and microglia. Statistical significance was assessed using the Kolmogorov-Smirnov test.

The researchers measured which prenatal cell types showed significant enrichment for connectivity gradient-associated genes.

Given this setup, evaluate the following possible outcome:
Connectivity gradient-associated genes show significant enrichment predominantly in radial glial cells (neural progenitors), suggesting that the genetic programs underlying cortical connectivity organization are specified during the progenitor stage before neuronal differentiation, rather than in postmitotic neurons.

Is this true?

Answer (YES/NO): YES